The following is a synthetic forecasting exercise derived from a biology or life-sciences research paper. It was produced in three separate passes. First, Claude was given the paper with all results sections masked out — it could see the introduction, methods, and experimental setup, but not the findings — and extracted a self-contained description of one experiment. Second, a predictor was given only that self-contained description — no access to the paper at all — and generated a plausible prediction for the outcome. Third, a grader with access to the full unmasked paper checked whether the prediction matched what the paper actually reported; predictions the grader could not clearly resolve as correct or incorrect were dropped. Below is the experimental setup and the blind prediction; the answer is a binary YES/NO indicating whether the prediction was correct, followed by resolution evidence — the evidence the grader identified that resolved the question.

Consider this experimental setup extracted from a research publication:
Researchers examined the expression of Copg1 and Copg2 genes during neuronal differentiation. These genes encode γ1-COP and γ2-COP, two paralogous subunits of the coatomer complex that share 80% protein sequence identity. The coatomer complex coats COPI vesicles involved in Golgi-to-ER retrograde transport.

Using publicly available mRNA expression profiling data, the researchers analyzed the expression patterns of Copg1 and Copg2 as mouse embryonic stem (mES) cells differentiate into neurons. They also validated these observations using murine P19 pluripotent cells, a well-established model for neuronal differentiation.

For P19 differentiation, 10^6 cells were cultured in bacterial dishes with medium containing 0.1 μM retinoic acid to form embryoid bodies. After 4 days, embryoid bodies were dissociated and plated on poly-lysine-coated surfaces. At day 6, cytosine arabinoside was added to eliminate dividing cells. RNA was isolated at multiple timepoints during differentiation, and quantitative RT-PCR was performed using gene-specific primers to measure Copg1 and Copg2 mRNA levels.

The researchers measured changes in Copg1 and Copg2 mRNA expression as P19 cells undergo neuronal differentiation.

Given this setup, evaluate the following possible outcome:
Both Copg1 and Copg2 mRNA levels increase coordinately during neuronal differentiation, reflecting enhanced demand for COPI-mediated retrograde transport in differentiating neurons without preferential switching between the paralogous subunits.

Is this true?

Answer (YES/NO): NO